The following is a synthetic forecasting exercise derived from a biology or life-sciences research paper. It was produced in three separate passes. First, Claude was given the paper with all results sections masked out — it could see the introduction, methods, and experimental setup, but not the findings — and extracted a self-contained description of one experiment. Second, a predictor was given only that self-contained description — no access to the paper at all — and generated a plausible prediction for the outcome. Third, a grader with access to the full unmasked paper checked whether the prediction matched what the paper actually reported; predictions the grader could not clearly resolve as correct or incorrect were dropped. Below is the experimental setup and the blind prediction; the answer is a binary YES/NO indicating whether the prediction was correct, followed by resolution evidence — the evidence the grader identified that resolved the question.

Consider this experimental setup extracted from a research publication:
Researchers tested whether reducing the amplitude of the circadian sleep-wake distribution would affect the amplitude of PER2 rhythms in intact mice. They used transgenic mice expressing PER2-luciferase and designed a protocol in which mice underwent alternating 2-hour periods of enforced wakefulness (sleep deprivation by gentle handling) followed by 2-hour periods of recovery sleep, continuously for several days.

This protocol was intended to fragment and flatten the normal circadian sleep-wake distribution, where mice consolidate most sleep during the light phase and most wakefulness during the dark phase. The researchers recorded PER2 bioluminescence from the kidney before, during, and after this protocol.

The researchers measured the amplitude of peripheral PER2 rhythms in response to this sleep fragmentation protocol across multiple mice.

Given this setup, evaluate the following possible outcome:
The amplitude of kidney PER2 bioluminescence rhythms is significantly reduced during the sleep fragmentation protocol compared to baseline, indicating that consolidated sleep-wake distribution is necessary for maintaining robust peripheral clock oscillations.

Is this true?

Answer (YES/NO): NO